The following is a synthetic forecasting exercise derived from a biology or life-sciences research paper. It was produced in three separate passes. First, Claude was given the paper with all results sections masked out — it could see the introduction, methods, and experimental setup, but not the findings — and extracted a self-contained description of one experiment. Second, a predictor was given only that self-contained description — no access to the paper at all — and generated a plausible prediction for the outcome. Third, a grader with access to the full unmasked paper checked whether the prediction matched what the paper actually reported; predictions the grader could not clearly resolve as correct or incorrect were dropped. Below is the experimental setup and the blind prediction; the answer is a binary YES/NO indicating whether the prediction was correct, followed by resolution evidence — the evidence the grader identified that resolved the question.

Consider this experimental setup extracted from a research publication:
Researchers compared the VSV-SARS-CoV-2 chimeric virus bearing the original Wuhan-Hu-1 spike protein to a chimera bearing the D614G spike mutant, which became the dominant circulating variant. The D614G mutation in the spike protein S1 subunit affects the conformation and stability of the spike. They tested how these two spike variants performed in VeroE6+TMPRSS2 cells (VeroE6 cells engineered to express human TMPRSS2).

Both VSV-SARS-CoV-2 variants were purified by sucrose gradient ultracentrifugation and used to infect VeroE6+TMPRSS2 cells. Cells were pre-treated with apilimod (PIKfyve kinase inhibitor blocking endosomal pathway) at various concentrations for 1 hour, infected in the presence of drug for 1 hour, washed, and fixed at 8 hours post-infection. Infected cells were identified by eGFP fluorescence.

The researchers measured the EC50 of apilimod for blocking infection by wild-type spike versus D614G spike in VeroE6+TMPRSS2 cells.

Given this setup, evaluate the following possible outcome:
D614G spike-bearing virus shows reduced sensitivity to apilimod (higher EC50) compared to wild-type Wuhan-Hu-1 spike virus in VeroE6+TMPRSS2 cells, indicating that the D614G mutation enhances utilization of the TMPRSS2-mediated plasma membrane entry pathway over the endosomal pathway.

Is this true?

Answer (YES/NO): NO